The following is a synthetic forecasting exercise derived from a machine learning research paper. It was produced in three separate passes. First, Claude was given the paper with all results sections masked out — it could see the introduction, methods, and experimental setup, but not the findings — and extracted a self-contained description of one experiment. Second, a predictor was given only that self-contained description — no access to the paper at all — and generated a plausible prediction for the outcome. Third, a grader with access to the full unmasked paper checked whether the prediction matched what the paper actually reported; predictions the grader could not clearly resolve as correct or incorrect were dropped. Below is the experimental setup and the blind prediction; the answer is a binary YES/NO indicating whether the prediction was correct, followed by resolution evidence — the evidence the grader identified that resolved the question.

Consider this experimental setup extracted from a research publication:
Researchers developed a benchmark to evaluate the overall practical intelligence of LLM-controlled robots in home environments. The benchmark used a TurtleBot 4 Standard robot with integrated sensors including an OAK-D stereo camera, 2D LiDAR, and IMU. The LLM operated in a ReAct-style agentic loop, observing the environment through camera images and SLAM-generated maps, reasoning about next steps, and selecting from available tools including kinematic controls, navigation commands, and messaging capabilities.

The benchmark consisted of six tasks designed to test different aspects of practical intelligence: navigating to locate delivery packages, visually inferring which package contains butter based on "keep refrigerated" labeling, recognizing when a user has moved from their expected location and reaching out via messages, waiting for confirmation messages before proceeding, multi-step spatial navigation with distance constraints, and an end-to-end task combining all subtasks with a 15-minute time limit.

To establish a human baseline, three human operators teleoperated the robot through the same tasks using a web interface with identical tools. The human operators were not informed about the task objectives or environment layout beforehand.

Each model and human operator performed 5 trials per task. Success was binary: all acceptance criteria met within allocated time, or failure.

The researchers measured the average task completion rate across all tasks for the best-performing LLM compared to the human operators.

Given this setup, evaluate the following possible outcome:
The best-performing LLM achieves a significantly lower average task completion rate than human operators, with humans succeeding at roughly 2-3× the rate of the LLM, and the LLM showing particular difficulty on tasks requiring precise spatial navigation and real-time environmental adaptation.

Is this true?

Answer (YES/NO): NO